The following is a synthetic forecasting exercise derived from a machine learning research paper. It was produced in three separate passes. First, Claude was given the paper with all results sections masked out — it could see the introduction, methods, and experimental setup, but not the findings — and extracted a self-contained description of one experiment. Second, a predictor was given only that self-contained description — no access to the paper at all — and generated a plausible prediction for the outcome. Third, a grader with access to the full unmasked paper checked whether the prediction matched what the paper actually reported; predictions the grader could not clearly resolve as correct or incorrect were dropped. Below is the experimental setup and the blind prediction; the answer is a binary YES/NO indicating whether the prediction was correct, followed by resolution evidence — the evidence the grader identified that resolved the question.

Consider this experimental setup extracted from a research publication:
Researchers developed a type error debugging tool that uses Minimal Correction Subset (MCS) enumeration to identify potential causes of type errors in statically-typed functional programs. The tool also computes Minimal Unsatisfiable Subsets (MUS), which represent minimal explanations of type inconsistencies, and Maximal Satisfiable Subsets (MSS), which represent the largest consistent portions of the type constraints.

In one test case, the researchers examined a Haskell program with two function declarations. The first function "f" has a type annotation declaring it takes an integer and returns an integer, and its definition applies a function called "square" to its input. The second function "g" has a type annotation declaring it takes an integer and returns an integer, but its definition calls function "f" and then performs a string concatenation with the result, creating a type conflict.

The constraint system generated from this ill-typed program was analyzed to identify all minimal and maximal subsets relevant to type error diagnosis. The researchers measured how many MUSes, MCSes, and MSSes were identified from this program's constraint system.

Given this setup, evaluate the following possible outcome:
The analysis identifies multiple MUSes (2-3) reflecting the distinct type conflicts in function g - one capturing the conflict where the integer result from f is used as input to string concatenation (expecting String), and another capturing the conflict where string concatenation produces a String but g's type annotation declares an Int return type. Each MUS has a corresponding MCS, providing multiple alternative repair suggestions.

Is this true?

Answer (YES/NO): NO